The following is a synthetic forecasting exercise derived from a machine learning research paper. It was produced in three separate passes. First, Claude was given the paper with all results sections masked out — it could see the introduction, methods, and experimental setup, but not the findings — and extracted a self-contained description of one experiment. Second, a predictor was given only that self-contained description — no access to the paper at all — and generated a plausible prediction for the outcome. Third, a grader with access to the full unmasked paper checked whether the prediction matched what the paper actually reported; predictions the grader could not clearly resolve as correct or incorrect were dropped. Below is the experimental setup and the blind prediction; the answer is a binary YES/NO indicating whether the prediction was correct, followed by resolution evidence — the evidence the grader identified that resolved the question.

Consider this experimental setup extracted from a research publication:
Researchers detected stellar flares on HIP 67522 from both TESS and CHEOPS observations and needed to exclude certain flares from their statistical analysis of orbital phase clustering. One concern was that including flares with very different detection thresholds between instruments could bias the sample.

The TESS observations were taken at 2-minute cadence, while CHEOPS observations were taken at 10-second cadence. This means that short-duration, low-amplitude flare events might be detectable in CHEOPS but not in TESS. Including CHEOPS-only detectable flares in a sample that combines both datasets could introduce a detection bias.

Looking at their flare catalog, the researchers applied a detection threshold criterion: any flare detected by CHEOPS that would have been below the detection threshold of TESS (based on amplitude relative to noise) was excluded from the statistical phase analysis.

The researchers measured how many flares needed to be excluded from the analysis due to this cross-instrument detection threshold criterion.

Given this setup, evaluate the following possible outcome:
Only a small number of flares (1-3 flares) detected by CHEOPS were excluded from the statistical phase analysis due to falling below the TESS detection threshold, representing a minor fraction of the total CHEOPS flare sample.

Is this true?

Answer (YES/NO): NO